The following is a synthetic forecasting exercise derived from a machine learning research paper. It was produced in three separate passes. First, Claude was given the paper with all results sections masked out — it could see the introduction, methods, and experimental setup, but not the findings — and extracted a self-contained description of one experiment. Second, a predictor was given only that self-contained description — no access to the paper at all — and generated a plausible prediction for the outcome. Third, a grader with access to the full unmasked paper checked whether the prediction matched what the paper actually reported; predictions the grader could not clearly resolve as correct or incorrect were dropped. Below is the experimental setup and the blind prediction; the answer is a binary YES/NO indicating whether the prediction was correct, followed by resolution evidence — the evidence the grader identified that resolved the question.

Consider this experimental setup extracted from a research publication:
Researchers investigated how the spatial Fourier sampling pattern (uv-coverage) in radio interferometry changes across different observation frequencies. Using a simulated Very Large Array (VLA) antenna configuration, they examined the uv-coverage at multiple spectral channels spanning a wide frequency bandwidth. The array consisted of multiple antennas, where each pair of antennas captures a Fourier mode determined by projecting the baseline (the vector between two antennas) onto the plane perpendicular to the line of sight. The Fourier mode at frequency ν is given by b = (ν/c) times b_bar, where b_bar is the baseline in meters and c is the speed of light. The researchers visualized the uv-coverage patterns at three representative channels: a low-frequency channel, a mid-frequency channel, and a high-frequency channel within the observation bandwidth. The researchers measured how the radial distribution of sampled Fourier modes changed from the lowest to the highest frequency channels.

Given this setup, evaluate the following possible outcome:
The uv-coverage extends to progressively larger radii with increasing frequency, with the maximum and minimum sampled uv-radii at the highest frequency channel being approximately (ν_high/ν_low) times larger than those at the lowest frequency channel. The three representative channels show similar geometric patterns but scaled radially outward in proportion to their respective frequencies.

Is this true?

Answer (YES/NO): YES